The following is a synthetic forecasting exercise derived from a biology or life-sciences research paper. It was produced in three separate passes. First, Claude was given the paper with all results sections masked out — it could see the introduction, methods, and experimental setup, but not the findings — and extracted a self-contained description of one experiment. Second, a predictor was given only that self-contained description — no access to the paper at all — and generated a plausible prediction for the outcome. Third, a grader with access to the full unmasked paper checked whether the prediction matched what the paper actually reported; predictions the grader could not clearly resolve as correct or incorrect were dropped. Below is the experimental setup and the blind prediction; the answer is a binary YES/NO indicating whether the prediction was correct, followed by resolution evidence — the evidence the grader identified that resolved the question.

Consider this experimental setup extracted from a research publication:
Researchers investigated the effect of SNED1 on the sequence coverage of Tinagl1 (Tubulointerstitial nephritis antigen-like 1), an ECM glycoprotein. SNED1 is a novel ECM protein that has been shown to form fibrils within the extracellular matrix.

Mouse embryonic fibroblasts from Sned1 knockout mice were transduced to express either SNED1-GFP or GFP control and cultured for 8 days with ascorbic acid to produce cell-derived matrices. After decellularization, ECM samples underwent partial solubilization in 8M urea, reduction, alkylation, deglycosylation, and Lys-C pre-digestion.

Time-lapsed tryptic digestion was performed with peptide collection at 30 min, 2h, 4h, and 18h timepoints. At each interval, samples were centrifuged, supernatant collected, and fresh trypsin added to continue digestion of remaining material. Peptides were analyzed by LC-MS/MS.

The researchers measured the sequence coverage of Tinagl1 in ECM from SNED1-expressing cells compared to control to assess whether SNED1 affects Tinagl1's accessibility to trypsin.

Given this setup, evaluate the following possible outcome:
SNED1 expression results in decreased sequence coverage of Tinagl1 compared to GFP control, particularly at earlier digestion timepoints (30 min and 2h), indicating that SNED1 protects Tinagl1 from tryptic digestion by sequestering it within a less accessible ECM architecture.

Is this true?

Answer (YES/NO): NO